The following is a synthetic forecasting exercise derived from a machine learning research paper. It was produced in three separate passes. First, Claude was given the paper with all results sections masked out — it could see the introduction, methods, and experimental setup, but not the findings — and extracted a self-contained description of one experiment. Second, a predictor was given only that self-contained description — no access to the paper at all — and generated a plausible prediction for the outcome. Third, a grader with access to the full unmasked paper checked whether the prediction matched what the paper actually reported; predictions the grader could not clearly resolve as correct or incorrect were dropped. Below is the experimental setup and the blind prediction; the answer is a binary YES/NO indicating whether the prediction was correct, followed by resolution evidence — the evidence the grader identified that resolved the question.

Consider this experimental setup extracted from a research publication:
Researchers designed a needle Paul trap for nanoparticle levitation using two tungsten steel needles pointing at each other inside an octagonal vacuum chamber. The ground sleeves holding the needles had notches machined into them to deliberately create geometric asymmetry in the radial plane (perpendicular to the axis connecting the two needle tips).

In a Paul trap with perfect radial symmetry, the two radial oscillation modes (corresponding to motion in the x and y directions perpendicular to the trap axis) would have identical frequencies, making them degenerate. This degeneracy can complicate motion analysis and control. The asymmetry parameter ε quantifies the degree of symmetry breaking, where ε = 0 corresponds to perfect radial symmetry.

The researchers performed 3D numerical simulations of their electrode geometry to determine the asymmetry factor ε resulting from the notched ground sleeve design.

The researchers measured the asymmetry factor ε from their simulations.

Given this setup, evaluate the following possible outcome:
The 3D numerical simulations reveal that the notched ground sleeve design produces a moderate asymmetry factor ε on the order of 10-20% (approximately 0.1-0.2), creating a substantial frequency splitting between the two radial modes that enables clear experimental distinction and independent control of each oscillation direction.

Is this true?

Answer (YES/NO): NO